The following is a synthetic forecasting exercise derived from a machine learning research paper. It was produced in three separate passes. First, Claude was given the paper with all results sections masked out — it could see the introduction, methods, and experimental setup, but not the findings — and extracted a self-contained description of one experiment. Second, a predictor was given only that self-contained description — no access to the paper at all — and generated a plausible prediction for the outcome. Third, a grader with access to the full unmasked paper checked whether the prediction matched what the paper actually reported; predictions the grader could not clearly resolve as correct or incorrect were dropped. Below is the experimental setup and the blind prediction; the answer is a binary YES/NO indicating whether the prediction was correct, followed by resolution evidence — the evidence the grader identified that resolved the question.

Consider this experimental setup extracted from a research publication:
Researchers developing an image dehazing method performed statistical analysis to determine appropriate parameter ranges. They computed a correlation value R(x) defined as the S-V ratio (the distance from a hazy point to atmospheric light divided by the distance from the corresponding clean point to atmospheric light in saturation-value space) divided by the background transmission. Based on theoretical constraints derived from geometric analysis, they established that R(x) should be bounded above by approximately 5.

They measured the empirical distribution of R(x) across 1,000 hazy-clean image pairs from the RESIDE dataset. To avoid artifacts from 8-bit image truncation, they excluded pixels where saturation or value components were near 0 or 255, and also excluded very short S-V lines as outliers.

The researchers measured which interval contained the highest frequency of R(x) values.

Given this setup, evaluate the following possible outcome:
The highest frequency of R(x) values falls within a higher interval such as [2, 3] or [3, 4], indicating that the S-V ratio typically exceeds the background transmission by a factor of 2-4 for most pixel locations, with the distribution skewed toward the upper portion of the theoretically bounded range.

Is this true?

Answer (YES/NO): NO